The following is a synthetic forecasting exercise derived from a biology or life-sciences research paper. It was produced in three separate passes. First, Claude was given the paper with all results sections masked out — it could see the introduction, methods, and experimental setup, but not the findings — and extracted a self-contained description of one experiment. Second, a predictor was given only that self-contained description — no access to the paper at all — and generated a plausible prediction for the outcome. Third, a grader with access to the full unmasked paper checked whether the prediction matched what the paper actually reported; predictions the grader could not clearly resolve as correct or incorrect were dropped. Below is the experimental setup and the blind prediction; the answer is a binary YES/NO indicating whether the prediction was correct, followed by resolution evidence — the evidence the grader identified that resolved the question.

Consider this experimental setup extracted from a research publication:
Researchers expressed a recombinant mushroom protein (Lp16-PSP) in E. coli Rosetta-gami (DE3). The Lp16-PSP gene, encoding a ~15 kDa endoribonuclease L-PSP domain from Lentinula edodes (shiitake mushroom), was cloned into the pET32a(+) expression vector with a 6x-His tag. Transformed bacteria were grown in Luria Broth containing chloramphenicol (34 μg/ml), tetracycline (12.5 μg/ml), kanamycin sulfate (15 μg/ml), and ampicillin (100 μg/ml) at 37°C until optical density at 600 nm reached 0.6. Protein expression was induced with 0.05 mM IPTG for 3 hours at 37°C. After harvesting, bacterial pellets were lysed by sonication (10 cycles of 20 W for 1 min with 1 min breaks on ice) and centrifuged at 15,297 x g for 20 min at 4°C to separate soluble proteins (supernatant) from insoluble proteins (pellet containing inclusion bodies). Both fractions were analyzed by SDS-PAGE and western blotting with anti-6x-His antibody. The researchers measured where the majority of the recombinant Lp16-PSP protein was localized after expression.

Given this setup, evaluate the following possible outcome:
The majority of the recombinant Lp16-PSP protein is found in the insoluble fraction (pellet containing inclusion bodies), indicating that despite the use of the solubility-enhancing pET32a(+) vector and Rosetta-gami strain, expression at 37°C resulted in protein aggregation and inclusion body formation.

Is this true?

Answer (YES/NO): YES